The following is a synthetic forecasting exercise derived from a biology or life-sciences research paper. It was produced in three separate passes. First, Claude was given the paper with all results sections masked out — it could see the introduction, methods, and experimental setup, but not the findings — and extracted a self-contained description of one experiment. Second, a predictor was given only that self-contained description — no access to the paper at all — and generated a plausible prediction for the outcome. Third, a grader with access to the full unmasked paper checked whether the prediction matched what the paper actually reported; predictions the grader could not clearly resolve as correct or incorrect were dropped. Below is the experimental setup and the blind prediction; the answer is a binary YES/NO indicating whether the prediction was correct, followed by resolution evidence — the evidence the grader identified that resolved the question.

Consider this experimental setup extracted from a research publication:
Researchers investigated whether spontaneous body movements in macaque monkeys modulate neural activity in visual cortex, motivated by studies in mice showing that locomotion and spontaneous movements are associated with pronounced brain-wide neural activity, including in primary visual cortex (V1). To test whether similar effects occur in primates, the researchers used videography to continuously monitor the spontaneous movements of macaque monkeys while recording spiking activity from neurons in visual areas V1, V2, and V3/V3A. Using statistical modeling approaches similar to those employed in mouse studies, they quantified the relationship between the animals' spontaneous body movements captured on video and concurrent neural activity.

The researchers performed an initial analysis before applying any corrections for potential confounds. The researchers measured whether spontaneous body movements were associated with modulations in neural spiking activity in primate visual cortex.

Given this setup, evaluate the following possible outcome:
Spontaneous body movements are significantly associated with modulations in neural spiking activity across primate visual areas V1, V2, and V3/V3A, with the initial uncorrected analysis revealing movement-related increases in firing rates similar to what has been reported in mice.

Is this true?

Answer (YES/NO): NO